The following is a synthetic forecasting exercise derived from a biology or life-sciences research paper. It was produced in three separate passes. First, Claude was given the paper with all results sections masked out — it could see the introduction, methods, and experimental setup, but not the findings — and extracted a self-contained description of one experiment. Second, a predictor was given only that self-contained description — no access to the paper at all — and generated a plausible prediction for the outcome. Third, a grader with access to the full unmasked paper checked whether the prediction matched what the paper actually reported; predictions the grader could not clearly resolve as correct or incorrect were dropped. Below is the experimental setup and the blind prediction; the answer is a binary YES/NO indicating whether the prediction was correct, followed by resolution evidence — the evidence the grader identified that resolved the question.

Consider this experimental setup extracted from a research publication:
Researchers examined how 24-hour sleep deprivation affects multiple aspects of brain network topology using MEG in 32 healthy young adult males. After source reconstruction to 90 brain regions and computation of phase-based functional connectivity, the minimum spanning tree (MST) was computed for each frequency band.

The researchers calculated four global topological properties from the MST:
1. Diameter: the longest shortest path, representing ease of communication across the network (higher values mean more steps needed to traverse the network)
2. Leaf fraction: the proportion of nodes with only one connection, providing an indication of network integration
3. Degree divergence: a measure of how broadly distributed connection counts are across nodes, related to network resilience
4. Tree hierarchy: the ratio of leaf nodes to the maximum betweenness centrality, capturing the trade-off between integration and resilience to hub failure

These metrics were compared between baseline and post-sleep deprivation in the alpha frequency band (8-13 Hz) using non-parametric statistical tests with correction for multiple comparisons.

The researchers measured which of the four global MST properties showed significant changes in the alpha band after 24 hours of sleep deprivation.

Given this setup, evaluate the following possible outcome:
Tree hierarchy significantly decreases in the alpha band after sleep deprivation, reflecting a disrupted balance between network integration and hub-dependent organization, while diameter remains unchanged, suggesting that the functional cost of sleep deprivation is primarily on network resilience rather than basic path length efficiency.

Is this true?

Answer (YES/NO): NO